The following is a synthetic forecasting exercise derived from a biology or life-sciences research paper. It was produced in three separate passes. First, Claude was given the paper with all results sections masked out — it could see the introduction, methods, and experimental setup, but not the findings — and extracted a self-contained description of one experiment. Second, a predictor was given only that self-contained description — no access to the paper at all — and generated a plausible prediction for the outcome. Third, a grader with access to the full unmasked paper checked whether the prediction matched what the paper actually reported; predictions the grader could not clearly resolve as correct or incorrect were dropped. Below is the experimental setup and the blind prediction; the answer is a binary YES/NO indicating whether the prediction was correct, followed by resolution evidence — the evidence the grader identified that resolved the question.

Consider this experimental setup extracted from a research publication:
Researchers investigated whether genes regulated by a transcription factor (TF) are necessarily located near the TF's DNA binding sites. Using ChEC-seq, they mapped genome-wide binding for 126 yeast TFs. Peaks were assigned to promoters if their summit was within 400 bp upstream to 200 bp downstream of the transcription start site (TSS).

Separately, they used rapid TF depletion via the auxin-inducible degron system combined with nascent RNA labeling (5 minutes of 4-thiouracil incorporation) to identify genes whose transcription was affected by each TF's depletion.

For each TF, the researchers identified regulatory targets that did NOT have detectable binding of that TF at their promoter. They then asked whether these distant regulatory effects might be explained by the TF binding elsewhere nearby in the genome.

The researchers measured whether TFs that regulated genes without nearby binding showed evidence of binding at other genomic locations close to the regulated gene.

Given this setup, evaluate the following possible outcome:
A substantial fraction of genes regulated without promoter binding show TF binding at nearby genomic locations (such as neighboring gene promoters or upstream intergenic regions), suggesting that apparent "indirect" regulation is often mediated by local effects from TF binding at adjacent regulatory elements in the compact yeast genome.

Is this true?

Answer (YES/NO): NO